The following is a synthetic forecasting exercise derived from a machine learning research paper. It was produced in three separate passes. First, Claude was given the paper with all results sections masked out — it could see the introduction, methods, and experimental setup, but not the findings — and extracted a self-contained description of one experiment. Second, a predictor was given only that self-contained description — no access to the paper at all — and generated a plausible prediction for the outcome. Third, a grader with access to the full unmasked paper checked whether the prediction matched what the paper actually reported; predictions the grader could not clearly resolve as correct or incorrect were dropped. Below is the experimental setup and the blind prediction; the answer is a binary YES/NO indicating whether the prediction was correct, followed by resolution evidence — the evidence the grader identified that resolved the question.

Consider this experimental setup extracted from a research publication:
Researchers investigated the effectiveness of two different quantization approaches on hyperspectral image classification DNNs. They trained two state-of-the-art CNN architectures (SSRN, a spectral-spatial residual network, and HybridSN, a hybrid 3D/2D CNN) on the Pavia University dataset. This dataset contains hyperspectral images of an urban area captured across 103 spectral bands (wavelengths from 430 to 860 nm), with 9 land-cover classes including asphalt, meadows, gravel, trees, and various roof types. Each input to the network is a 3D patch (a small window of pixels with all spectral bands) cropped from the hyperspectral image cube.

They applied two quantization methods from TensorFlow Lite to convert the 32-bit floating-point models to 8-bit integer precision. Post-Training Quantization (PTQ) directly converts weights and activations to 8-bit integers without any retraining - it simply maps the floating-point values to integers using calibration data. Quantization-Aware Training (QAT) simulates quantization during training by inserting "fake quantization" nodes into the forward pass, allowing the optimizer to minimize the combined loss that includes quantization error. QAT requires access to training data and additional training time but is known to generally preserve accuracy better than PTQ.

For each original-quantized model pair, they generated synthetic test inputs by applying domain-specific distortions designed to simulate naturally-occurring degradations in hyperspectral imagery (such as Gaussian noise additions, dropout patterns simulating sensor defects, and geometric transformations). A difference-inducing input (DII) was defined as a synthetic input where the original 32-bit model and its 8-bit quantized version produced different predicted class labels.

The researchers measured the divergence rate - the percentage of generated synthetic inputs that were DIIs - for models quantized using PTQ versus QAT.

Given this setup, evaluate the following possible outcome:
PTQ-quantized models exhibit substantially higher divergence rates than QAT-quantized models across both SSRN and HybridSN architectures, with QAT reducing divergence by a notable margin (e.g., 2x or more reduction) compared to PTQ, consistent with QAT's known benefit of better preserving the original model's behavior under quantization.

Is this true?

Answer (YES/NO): NO